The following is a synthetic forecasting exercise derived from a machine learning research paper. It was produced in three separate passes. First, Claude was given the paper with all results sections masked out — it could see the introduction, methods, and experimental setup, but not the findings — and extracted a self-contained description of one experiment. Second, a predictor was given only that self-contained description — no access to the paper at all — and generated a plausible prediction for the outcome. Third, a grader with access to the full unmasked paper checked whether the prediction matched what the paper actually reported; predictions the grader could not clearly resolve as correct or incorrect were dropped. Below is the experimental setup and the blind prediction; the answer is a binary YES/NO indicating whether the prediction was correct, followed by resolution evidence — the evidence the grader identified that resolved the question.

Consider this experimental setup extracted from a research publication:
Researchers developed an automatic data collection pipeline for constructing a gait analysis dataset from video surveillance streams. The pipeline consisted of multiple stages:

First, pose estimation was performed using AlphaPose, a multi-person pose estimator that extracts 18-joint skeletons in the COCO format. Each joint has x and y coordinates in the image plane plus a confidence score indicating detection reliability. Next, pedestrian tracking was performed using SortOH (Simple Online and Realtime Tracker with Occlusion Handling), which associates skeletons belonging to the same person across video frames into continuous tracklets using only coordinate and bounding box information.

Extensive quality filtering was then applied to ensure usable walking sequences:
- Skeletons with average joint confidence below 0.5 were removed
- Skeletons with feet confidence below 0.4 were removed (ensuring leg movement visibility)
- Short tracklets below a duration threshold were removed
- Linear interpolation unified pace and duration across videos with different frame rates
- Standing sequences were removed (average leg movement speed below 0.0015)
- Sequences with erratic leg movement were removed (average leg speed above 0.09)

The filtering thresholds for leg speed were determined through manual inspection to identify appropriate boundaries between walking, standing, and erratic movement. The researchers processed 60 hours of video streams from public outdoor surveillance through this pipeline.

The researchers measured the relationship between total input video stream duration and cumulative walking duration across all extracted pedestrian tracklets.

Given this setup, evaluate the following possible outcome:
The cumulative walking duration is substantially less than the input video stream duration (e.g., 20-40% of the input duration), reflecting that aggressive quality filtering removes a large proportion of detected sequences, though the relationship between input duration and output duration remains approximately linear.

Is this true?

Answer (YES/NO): NO